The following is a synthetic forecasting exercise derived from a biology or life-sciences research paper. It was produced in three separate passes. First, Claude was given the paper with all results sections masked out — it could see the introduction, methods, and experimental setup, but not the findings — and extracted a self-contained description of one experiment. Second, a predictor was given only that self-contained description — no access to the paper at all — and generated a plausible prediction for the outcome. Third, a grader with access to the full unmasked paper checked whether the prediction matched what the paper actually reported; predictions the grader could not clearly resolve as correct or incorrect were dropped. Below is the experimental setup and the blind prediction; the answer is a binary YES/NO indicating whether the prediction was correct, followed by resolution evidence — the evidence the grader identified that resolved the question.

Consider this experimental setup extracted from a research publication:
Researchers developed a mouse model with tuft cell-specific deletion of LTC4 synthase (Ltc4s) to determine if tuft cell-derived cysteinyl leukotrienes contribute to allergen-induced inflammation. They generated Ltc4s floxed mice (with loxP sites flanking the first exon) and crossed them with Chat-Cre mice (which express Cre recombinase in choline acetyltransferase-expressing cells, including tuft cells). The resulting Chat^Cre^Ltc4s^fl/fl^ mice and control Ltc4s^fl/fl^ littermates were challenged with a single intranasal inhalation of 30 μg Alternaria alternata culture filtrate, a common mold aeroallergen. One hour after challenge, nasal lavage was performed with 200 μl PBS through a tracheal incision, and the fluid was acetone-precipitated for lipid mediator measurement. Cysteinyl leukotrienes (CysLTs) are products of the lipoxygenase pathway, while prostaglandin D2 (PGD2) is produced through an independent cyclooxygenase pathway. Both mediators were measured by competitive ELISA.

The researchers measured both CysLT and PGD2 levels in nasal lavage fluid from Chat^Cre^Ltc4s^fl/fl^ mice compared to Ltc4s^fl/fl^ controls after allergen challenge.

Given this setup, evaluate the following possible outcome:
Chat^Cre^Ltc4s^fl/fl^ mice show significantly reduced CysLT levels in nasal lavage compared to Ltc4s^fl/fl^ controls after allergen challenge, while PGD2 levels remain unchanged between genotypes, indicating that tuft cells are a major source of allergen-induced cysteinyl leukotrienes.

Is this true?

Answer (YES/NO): YES